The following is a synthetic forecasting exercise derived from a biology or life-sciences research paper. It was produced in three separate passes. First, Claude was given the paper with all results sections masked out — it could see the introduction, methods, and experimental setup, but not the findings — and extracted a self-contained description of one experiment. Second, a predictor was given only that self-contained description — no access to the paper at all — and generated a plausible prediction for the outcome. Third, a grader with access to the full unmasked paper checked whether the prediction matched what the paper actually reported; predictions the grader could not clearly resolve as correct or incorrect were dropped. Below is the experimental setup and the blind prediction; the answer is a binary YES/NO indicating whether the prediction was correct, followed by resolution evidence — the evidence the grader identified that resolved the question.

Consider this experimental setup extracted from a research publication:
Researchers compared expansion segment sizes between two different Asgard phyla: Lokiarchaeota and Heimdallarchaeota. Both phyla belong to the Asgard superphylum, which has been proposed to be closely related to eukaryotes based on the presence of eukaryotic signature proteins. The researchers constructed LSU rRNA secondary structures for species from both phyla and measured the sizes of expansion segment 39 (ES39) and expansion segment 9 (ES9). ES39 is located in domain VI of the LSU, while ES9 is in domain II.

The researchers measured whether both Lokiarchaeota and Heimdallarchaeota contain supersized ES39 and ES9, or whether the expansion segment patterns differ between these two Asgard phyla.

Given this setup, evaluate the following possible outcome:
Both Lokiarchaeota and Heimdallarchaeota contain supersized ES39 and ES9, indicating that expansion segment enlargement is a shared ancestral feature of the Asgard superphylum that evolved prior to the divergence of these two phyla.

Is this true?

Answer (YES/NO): NO